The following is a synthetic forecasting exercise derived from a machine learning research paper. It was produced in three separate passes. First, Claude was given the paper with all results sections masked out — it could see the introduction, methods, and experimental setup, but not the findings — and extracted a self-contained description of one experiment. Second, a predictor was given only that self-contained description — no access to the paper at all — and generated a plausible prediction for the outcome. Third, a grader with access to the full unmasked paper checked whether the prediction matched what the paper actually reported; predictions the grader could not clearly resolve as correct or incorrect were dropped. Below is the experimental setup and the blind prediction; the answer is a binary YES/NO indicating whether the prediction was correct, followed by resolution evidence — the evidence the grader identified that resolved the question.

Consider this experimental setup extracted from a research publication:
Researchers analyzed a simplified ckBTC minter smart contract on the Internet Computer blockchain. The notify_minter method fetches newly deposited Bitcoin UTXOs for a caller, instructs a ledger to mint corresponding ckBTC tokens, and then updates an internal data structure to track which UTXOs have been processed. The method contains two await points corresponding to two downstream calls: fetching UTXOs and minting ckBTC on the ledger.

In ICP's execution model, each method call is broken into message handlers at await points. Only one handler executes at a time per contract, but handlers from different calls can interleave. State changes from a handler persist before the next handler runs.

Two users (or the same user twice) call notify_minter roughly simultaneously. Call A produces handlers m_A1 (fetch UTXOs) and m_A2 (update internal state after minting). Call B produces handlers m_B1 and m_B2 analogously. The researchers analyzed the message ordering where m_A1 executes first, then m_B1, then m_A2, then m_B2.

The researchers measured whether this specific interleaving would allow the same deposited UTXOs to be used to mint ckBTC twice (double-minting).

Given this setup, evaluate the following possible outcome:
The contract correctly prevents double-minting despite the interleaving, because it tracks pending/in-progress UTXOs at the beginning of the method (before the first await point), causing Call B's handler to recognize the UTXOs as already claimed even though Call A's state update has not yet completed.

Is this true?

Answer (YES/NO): NO